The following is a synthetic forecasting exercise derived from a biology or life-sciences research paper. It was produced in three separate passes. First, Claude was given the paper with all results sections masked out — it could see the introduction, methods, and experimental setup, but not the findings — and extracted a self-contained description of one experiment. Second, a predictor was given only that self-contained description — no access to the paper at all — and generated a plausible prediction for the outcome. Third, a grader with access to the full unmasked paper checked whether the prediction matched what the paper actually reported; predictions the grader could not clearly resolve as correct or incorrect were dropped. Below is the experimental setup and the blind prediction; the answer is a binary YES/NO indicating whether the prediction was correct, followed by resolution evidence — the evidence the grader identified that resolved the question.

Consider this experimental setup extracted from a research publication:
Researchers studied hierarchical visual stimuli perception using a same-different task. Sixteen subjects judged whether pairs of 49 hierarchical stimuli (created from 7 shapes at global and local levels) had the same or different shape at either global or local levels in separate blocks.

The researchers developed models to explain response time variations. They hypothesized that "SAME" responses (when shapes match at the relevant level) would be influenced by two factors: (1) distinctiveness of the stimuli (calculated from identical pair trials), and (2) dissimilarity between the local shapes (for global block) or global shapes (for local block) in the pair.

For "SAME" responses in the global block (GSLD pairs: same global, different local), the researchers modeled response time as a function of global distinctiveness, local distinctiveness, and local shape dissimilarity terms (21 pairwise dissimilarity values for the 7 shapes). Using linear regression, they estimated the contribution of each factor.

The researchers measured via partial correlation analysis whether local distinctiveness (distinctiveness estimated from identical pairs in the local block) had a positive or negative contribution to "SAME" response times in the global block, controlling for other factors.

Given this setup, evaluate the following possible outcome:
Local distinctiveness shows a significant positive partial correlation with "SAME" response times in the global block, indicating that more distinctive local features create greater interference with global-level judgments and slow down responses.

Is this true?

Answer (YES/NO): YES